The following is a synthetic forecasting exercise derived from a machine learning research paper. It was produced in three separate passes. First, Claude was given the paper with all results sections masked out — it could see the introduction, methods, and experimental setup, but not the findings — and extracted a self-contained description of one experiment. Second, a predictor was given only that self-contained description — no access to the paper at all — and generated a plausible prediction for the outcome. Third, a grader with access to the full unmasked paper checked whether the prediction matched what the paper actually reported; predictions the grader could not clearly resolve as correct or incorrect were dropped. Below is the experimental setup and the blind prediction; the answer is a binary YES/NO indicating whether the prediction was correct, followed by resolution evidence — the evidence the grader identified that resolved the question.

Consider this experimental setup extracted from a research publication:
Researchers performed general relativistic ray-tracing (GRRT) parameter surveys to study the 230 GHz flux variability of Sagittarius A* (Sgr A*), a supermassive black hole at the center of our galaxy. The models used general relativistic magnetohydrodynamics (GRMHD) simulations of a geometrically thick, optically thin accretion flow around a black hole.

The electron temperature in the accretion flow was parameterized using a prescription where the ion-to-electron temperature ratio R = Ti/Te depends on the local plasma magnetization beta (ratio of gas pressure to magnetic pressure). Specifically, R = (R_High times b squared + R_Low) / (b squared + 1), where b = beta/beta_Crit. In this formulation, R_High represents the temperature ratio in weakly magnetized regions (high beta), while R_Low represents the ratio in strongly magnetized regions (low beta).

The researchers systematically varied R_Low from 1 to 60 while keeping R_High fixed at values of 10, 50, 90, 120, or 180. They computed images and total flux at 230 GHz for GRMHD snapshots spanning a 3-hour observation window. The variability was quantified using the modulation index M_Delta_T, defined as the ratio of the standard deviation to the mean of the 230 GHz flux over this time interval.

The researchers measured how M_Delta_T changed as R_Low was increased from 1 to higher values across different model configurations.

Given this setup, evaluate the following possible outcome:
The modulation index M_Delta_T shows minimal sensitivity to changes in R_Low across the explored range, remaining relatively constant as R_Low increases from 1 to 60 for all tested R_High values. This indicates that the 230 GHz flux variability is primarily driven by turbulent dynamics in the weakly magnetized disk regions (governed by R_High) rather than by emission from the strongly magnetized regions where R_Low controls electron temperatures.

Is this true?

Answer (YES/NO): NO